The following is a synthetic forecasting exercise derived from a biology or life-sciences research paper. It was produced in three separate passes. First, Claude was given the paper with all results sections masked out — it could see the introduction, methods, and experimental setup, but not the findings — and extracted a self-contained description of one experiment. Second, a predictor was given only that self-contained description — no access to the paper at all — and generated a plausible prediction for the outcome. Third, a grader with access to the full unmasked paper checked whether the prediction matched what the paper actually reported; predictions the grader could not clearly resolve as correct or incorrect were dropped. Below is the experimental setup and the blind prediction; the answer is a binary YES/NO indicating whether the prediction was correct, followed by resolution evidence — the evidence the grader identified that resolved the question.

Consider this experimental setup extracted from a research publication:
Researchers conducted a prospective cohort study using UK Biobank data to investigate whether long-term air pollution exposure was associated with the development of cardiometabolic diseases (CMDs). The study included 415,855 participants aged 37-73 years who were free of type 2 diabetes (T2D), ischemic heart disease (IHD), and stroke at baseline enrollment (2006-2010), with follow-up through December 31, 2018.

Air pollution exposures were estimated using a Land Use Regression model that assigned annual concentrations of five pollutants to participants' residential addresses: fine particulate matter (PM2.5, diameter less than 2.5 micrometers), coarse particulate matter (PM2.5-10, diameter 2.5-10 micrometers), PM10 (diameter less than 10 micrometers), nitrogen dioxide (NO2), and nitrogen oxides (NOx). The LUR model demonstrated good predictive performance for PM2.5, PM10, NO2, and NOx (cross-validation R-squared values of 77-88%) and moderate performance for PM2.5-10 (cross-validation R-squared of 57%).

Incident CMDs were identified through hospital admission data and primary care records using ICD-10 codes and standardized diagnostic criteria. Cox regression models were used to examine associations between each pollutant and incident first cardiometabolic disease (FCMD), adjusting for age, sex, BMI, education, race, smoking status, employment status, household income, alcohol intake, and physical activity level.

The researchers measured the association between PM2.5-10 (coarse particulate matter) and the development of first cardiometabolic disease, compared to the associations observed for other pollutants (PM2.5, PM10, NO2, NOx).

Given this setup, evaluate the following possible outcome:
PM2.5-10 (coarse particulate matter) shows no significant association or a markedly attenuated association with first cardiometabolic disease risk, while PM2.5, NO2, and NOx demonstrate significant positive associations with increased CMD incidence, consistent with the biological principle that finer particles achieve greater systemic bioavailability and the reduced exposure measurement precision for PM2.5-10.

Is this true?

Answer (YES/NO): YES